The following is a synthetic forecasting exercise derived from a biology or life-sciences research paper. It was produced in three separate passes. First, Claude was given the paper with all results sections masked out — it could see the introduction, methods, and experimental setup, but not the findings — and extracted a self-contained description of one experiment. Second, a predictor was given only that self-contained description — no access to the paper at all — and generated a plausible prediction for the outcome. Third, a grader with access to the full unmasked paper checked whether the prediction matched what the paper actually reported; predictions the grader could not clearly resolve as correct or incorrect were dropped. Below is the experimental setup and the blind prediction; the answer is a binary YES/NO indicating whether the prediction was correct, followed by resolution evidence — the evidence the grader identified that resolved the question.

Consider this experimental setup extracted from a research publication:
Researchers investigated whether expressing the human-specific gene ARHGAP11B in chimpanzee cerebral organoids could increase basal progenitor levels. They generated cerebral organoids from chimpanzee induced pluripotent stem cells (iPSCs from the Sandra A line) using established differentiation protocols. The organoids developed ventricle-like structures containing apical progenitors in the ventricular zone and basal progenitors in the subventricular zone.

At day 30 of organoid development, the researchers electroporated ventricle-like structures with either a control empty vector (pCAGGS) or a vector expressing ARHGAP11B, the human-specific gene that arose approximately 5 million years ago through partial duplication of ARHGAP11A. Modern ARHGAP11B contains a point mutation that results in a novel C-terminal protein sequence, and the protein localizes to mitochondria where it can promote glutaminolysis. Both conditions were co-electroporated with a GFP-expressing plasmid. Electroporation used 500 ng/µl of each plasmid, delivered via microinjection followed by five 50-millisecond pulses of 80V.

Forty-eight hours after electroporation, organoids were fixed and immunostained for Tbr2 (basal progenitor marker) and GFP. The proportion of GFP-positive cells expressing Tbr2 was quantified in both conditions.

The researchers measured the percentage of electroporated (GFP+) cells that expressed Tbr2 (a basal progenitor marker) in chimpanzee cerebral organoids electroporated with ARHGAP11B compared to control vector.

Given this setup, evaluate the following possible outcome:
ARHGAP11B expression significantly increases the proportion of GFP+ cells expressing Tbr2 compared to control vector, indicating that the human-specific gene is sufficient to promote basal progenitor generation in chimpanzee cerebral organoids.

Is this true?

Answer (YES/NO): YES